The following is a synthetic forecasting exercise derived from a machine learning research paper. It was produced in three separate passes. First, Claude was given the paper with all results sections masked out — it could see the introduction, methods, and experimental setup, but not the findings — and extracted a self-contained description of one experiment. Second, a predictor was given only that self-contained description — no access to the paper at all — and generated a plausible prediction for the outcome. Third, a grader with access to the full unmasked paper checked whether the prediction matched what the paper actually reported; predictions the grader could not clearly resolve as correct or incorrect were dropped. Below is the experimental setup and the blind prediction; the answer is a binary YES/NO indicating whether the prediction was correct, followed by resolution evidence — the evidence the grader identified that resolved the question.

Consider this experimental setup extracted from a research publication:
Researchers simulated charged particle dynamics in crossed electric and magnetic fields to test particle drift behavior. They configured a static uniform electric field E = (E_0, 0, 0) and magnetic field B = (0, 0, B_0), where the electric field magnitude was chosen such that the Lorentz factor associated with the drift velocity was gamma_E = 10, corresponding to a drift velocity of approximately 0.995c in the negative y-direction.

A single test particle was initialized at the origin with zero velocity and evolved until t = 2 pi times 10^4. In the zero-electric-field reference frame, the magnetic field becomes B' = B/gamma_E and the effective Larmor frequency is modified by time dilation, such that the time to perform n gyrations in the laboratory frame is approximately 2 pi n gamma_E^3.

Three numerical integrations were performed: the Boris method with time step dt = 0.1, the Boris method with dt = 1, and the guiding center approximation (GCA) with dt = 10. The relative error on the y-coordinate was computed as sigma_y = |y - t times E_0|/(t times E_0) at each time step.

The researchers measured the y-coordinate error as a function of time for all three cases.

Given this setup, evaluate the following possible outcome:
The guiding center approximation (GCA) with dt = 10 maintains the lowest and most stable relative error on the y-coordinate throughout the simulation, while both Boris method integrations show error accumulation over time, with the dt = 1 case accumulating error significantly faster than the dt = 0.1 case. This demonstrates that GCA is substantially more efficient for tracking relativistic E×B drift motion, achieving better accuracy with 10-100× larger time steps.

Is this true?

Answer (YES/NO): YES